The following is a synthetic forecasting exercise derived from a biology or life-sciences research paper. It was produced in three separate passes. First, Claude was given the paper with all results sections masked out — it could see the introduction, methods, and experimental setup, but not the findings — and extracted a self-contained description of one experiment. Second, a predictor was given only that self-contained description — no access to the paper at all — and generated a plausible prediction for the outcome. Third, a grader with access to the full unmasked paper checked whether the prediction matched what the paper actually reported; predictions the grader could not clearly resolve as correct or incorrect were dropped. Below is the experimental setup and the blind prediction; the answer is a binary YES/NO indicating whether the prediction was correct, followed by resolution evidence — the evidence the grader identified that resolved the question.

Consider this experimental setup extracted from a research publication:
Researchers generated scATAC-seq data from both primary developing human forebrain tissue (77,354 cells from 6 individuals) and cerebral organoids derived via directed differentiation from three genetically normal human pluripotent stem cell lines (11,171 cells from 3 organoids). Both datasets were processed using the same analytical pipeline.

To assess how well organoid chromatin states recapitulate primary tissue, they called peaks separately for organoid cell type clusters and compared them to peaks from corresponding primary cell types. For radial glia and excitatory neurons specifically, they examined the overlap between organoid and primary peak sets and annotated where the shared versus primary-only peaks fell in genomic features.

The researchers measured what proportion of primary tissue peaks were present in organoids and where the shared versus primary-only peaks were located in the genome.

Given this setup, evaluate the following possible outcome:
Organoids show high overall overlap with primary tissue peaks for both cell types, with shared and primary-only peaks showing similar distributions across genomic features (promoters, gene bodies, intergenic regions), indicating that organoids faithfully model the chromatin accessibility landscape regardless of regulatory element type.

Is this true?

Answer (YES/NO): NO